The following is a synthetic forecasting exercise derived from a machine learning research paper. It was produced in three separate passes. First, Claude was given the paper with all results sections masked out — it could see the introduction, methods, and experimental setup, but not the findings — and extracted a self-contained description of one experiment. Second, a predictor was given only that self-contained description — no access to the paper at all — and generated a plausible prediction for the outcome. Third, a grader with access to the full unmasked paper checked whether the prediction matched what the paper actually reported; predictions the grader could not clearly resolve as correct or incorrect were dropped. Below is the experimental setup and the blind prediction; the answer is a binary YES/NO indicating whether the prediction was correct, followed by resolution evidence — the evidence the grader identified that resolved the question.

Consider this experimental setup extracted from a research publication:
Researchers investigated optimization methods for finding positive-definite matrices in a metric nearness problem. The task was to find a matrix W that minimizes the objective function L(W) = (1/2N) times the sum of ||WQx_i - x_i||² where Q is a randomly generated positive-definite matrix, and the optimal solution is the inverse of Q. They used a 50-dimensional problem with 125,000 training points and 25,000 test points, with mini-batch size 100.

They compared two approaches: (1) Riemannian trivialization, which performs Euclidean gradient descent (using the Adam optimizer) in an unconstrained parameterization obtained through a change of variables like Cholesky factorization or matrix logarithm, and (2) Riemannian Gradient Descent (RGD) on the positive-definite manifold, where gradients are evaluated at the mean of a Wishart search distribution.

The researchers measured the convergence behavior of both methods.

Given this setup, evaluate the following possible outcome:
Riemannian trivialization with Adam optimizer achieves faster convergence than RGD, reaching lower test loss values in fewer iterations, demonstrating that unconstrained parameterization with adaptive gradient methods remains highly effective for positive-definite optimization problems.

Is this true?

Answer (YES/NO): NO